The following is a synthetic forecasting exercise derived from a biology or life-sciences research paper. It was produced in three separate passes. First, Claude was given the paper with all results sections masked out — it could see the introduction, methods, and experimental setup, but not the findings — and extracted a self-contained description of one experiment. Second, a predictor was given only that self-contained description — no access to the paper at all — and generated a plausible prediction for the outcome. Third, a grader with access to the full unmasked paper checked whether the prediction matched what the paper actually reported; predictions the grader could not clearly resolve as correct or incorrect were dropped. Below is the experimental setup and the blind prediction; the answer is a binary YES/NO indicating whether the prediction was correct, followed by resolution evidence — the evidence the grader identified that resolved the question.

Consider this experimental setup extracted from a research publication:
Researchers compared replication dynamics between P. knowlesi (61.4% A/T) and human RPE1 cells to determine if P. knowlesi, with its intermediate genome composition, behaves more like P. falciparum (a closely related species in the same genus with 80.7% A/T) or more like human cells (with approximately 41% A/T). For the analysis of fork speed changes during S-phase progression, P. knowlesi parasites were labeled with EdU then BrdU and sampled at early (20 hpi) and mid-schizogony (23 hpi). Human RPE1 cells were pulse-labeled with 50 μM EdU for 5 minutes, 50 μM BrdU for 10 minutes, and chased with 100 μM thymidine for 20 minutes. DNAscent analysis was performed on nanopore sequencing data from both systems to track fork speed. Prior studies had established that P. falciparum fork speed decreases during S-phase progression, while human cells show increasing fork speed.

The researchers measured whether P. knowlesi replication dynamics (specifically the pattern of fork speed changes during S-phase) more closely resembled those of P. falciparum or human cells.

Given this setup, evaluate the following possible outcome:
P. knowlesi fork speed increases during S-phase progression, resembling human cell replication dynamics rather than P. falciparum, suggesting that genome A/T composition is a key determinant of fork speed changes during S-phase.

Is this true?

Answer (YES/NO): YES